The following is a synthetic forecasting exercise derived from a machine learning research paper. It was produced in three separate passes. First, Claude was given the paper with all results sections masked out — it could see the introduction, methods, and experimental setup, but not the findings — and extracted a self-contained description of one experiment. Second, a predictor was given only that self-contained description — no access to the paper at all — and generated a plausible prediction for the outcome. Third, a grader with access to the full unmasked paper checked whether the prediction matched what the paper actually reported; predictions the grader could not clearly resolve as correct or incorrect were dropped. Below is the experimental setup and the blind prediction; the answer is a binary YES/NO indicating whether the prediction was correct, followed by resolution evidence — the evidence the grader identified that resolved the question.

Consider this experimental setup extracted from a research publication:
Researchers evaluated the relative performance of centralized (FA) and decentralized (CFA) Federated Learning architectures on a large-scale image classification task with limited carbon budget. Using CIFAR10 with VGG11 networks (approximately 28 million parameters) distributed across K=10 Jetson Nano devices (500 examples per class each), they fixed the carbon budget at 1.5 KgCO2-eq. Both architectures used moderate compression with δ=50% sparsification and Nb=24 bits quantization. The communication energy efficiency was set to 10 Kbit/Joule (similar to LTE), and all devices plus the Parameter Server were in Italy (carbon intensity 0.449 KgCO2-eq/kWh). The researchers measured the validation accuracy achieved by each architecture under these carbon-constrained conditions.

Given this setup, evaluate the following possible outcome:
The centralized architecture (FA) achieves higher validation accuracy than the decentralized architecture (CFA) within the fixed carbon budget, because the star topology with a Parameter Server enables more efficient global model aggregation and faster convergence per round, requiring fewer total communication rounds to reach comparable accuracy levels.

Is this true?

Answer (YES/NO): NO